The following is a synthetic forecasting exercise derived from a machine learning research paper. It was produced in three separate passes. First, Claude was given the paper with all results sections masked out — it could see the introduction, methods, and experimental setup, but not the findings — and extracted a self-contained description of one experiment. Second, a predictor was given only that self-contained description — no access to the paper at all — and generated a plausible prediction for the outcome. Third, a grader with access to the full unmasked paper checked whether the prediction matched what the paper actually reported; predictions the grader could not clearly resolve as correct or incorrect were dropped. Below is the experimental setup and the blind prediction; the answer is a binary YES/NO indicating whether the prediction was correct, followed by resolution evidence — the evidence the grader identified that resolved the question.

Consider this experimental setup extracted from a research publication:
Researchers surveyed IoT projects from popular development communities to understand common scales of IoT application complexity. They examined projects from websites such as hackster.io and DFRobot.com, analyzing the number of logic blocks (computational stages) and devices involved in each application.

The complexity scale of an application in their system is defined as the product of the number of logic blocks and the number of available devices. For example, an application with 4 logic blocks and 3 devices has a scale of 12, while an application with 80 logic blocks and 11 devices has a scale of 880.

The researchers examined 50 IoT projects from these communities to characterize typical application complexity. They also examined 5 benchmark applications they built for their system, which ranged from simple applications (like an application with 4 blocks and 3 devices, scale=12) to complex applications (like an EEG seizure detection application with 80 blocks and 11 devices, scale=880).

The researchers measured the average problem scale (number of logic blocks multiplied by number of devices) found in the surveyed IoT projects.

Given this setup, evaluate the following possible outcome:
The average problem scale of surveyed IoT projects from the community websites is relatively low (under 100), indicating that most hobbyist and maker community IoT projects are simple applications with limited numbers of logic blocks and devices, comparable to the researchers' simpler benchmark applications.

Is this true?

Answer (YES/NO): NO